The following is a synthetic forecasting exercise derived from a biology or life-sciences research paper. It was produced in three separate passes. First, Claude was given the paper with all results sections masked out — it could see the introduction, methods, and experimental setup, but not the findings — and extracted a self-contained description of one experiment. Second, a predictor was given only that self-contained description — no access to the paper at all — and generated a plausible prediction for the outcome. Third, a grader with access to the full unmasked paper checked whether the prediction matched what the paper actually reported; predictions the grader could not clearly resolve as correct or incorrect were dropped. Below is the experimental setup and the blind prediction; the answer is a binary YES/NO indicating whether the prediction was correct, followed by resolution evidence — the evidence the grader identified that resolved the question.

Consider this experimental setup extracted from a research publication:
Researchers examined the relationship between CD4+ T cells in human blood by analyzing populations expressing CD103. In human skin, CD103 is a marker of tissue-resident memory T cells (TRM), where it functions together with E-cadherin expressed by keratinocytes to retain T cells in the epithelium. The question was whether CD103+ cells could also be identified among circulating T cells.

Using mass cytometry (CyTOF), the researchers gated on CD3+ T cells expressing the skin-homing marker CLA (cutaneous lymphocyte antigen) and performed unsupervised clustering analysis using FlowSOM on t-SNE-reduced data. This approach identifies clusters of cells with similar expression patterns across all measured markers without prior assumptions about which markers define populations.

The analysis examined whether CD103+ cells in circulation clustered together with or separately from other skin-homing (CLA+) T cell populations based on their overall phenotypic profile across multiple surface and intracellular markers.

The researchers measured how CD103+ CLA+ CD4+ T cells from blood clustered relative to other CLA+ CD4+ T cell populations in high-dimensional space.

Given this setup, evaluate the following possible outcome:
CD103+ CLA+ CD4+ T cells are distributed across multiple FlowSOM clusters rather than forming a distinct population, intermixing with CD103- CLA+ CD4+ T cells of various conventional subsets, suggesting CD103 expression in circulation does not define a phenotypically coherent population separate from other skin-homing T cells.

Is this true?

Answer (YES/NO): NO